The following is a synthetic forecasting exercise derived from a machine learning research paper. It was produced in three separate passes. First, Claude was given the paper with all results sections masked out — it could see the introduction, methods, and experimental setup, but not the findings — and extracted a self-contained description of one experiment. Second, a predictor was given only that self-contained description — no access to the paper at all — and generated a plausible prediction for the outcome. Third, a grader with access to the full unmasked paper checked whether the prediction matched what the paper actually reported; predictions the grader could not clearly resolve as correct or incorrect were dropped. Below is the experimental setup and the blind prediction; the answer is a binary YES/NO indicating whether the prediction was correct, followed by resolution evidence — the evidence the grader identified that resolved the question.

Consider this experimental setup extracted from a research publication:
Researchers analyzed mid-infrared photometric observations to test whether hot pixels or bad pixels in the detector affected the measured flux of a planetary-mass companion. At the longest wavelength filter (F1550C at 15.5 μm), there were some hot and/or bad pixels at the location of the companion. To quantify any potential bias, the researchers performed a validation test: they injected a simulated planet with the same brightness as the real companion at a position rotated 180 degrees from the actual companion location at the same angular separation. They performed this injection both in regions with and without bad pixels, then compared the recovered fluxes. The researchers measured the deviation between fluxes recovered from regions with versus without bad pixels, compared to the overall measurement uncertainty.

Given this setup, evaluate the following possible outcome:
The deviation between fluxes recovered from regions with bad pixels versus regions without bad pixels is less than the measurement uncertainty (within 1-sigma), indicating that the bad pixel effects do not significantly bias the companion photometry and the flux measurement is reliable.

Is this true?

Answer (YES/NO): YES